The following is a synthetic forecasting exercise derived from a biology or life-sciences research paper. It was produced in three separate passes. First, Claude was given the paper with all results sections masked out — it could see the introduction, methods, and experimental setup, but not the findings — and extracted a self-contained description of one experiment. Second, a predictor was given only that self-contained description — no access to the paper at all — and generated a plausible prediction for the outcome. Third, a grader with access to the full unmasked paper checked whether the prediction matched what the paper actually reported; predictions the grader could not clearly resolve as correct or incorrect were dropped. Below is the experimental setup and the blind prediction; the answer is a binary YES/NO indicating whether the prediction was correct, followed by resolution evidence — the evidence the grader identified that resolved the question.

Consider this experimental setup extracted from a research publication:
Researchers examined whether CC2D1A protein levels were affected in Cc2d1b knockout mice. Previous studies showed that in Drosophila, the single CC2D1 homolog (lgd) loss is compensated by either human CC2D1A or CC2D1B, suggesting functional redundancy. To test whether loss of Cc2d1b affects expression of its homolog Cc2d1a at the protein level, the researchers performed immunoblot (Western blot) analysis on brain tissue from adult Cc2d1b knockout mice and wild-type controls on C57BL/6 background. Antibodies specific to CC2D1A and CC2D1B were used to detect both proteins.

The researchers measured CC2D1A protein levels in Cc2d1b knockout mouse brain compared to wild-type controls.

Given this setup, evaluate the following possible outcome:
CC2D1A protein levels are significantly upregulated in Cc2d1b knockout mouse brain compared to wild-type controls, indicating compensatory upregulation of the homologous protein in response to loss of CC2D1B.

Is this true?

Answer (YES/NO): NO